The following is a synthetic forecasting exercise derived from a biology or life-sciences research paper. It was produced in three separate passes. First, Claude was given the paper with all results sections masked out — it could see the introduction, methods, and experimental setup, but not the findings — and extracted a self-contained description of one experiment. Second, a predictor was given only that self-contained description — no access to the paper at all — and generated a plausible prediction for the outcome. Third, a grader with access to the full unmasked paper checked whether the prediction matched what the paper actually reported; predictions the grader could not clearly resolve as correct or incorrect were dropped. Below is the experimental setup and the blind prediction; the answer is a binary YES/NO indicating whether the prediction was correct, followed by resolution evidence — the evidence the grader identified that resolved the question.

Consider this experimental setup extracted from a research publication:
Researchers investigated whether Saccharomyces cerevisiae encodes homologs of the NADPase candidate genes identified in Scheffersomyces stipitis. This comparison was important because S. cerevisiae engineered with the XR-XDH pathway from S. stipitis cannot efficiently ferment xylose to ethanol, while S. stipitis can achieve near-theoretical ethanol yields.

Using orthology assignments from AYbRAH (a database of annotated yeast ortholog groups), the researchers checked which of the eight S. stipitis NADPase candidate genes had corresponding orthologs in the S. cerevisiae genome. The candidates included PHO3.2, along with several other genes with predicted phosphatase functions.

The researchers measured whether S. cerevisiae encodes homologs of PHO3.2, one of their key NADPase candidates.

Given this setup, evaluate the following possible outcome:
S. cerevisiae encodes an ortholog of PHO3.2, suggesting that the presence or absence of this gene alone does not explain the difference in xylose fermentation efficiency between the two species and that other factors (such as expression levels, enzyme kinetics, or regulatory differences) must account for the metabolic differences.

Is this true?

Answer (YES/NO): NO